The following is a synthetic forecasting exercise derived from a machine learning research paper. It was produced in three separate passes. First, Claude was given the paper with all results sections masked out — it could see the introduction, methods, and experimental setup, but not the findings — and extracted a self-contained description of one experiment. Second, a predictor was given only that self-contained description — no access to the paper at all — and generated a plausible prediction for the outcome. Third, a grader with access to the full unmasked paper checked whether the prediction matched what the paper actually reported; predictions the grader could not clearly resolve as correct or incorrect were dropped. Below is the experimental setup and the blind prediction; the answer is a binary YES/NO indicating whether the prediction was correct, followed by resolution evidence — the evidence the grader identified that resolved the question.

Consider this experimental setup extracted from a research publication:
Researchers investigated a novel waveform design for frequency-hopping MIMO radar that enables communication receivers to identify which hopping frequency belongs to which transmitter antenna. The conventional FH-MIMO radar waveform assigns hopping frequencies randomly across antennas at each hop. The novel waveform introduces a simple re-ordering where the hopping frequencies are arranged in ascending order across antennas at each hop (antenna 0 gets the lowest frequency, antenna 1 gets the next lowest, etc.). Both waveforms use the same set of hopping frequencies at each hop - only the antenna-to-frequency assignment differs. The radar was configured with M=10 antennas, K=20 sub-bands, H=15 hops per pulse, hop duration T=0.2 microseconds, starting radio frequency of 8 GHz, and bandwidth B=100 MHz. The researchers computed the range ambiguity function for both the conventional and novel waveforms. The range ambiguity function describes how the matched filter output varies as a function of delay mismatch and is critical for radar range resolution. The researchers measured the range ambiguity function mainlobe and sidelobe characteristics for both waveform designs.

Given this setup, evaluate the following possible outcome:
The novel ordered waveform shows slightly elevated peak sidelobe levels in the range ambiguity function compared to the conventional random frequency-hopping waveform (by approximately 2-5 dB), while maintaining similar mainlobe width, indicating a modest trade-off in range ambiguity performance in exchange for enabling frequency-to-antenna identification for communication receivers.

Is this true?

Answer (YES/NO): NO